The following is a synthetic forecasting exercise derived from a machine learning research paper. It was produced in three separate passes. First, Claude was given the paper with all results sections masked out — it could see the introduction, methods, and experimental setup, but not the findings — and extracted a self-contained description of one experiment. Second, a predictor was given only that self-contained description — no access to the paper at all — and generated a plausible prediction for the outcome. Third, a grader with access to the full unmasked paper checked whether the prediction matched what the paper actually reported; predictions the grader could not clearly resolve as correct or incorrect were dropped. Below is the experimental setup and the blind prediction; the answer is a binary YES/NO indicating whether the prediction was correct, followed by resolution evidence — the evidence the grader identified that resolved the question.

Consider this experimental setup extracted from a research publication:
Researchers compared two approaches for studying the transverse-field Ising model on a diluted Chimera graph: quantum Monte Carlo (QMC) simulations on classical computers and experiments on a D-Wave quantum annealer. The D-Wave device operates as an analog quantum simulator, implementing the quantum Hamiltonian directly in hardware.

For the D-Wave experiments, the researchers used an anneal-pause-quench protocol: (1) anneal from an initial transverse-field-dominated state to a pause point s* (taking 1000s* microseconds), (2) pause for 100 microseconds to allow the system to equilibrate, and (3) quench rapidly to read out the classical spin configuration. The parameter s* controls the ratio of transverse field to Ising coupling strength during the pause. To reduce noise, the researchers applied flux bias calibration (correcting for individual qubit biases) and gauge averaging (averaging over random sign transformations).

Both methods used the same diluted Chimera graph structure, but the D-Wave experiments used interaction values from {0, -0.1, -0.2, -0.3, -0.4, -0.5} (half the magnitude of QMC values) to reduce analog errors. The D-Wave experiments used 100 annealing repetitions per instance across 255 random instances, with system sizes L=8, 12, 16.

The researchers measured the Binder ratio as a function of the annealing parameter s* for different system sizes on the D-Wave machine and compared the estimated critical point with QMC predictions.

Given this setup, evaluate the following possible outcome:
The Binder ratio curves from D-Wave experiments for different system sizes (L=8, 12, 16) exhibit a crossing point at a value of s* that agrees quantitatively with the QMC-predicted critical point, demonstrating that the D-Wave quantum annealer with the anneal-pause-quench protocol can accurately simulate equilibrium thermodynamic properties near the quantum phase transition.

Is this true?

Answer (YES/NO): NO